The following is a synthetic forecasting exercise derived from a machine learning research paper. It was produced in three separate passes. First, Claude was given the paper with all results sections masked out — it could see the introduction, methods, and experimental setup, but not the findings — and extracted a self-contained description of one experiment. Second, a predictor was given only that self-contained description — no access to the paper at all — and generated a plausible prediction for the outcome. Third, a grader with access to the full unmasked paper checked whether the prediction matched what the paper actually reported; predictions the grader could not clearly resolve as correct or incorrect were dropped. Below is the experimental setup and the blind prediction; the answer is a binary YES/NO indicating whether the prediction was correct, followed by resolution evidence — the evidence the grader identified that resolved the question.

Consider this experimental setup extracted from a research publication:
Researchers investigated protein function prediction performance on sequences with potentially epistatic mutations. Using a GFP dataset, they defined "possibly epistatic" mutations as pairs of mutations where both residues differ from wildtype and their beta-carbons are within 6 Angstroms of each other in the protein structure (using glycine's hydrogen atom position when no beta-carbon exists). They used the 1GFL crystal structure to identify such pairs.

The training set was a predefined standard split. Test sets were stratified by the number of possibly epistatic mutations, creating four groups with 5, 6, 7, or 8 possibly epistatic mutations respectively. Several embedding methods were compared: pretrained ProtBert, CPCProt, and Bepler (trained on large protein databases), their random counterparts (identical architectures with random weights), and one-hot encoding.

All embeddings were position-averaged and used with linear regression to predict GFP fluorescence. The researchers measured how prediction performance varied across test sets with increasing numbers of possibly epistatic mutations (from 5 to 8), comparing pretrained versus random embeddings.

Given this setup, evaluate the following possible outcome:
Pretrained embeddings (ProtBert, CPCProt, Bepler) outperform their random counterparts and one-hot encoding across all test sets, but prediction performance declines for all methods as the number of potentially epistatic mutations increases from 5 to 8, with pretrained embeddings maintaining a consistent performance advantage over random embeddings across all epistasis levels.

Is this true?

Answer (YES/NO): NO